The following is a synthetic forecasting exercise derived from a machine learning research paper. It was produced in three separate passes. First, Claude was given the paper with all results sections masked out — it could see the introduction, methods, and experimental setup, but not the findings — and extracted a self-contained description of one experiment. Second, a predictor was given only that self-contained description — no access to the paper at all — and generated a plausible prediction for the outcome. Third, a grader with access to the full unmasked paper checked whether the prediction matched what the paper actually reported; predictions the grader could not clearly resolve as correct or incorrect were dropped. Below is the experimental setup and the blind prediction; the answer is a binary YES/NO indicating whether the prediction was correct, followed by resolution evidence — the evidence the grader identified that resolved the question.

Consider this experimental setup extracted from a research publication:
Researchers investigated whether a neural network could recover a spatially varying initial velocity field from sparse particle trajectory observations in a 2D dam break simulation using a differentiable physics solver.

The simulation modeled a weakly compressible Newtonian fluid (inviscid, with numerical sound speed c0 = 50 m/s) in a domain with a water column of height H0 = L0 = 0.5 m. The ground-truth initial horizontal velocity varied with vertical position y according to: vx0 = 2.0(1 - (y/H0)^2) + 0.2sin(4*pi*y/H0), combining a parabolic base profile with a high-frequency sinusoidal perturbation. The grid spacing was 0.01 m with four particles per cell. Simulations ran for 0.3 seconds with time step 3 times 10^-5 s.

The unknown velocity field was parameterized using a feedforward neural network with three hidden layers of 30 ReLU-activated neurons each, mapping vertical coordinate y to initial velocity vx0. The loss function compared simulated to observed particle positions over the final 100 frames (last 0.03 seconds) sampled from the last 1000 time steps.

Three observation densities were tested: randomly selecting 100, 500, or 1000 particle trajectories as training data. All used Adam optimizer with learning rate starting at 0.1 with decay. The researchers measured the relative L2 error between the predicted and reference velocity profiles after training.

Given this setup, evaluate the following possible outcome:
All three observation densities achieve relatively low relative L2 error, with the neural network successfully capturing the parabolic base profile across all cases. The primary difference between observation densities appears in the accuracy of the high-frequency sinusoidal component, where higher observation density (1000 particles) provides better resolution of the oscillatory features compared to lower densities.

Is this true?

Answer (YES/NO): NO